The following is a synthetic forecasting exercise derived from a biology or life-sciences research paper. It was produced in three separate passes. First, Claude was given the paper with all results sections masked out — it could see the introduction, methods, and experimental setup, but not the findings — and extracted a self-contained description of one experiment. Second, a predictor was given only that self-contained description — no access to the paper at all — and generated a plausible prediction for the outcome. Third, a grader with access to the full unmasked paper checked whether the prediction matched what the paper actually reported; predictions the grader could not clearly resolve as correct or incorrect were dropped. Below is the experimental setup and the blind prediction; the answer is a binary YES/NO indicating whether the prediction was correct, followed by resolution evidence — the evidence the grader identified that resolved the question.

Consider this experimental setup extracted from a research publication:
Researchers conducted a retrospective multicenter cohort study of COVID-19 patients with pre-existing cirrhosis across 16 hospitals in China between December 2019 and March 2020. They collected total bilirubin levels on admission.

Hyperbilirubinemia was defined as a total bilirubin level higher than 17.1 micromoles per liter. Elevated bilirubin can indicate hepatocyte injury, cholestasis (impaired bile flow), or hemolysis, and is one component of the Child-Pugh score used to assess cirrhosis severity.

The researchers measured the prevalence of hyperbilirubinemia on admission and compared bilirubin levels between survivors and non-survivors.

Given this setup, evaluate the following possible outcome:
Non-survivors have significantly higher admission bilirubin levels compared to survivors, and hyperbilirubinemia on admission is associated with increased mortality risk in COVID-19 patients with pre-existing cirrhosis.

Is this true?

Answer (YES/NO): NO